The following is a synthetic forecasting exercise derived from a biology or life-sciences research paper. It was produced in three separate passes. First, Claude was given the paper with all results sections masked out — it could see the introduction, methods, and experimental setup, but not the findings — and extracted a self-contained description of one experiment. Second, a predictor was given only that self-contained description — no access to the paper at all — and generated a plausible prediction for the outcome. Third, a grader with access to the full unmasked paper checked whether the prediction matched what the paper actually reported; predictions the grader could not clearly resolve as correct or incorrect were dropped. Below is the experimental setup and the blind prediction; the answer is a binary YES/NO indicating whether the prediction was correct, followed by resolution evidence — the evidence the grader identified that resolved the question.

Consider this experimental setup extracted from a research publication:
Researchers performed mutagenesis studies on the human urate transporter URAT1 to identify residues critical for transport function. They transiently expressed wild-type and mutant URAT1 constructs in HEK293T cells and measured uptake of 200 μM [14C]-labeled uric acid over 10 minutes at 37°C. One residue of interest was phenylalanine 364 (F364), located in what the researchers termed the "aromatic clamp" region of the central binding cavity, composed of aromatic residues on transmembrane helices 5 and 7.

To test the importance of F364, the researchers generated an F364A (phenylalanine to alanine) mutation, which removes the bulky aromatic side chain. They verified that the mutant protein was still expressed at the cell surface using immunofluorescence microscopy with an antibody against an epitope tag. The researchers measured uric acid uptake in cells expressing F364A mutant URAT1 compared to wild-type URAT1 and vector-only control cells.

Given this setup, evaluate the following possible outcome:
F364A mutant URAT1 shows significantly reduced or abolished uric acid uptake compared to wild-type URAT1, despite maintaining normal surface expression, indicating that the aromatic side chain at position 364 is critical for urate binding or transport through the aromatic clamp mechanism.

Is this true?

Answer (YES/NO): YES